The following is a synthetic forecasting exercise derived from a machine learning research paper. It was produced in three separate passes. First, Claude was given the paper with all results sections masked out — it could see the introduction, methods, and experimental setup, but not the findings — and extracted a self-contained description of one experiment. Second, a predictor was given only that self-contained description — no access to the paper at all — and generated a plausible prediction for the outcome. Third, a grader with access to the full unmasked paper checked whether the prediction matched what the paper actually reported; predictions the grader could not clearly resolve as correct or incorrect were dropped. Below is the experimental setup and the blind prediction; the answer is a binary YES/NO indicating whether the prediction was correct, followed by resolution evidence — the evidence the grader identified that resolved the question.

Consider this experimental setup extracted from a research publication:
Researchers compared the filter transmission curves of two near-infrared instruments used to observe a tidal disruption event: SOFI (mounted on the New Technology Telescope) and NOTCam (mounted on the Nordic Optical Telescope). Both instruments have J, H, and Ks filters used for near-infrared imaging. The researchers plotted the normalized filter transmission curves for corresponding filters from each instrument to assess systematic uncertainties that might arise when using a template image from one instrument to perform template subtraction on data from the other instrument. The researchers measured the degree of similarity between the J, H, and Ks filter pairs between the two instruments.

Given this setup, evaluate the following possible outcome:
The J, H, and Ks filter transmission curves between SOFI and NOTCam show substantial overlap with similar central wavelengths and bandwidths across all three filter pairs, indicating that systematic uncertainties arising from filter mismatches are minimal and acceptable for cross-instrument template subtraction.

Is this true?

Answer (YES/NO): NO